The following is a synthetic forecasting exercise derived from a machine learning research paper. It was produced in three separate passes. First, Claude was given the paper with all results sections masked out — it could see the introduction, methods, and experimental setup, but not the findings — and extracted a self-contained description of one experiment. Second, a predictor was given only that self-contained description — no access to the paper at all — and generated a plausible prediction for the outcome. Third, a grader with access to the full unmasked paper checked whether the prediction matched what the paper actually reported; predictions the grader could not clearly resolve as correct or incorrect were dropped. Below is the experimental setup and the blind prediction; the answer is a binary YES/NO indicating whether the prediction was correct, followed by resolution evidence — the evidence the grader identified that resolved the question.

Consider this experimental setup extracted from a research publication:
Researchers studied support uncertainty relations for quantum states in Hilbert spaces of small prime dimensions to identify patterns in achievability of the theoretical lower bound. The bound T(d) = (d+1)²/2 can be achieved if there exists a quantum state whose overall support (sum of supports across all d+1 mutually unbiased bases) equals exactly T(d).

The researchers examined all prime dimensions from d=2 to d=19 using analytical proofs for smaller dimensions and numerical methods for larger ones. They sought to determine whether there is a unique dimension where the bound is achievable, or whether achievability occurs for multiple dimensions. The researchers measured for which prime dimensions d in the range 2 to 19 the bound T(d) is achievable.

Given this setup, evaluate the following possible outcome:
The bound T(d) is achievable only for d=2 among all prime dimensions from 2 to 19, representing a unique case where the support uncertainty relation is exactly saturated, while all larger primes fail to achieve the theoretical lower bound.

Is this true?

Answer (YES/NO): NO